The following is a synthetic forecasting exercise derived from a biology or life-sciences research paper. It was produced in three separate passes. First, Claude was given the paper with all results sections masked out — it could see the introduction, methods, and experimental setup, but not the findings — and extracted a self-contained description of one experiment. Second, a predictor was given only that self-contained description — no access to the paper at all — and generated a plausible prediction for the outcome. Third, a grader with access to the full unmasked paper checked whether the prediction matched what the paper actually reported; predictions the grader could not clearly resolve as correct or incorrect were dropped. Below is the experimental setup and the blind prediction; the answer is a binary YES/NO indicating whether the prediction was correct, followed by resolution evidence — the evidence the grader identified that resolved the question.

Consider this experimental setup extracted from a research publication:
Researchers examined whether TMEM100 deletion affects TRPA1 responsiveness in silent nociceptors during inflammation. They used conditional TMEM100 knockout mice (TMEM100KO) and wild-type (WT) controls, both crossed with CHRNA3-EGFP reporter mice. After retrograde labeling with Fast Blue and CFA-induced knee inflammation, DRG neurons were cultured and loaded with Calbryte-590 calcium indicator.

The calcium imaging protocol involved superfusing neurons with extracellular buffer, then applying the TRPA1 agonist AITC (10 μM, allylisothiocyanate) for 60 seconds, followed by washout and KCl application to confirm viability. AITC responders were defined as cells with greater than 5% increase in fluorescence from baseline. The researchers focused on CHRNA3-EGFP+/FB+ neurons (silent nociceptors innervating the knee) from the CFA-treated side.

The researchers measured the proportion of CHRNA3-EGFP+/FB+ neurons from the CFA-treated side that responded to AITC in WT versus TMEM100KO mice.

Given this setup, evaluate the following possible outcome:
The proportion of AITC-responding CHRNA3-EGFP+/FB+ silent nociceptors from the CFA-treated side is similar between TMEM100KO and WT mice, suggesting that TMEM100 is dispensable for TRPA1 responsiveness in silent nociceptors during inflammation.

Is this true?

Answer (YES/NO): NO